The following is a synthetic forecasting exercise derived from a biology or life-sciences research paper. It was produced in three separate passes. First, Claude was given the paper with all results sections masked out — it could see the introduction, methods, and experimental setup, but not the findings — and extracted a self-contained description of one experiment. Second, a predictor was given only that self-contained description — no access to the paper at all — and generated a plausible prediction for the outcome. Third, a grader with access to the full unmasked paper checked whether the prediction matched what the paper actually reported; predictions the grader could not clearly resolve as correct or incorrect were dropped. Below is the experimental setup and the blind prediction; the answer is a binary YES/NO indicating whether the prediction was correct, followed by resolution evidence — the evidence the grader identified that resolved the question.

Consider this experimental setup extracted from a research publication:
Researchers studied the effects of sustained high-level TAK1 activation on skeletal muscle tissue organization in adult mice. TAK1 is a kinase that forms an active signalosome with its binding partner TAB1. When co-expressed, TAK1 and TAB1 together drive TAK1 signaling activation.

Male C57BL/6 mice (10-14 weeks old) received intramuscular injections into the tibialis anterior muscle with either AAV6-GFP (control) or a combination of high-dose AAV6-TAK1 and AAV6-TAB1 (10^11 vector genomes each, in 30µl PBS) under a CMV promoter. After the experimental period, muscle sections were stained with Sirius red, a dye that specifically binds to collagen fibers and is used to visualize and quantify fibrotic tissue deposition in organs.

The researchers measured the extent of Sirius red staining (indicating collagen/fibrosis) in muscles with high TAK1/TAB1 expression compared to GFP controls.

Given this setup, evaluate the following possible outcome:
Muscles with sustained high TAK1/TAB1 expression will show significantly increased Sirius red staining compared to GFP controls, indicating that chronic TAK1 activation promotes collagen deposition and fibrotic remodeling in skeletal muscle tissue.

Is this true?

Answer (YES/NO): YES